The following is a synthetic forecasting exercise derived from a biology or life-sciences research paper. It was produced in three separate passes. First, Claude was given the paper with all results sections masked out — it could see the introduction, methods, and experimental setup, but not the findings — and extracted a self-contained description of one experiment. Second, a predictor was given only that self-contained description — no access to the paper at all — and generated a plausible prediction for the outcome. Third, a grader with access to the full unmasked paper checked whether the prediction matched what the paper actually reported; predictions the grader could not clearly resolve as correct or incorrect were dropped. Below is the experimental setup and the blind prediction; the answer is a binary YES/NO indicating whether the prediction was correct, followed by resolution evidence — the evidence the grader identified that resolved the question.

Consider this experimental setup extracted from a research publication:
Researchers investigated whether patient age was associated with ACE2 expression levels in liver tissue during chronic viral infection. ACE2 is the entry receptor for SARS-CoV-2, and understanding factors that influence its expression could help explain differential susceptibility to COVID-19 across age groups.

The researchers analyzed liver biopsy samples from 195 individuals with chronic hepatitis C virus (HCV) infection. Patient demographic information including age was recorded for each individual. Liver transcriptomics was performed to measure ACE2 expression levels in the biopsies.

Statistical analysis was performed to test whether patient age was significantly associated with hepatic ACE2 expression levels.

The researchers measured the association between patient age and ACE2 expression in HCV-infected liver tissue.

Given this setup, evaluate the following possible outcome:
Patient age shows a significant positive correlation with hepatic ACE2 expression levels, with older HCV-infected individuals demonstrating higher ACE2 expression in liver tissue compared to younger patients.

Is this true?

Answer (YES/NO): YES